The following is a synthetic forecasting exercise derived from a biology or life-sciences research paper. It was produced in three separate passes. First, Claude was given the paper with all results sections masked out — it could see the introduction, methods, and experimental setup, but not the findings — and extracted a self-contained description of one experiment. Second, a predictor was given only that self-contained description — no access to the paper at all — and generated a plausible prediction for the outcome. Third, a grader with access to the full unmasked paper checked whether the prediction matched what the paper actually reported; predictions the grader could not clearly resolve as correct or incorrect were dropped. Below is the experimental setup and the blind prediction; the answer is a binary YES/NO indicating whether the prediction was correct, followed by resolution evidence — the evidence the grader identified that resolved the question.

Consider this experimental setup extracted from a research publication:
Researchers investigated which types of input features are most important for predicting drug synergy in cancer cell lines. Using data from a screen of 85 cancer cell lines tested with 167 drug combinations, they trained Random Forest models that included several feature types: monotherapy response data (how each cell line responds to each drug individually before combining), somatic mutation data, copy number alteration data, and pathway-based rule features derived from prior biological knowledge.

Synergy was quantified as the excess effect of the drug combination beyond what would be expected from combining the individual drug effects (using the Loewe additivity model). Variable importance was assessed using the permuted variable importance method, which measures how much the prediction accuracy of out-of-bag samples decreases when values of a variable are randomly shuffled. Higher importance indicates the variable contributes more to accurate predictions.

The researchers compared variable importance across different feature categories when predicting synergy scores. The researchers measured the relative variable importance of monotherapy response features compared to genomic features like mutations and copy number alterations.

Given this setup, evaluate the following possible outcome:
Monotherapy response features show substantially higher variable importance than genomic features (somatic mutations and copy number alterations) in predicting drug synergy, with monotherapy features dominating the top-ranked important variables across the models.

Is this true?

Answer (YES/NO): YES